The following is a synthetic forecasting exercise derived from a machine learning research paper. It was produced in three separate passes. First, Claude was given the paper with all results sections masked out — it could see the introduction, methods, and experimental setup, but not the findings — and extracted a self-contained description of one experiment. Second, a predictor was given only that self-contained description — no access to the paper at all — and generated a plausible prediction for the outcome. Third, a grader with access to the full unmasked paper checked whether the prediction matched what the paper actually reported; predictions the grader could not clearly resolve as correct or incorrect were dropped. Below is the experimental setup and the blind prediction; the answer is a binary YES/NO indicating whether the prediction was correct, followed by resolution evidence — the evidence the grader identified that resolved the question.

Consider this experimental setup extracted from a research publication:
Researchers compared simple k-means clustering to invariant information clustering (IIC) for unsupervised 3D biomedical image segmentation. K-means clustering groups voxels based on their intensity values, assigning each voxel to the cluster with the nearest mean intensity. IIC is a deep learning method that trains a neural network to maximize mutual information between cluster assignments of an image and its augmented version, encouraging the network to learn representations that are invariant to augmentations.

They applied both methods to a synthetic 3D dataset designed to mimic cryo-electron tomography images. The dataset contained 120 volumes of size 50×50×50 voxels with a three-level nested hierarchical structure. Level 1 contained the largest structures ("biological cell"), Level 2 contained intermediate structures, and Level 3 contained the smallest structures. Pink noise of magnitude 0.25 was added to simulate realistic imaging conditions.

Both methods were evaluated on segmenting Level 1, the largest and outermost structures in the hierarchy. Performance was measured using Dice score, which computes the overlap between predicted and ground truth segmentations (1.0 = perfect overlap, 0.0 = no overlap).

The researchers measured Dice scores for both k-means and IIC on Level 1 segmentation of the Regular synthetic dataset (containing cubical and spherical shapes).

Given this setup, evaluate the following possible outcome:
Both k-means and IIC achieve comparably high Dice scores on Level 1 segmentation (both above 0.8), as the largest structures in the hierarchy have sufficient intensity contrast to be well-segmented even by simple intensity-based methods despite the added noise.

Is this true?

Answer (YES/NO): NO